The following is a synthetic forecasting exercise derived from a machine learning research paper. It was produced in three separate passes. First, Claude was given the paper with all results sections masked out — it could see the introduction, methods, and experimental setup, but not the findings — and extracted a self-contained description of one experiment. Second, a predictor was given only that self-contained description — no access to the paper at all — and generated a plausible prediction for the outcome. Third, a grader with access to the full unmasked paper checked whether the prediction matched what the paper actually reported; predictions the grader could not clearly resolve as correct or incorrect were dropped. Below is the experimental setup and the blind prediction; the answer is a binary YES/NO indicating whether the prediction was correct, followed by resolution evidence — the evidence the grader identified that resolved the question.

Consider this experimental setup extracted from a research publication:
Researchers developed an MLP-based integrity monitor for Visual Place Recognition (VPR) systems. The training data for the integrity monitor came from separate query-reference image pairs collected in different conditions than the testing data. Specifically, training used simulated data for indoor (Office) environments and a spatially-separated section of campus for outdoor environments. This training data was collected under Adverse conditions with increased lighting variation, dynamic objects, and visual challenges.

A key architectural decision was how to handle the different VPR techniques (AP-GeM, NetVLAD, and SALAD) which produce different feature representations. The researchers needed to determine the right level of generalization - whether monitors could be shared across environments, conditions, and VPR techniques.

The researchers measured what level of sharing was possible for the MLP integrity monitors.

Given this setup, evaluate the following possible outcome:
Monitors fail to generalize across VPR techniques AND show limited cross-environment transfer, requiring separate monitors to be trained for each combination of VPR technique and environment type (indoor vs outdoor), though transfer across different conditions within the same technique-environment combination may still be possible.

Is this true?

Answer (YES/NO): NO